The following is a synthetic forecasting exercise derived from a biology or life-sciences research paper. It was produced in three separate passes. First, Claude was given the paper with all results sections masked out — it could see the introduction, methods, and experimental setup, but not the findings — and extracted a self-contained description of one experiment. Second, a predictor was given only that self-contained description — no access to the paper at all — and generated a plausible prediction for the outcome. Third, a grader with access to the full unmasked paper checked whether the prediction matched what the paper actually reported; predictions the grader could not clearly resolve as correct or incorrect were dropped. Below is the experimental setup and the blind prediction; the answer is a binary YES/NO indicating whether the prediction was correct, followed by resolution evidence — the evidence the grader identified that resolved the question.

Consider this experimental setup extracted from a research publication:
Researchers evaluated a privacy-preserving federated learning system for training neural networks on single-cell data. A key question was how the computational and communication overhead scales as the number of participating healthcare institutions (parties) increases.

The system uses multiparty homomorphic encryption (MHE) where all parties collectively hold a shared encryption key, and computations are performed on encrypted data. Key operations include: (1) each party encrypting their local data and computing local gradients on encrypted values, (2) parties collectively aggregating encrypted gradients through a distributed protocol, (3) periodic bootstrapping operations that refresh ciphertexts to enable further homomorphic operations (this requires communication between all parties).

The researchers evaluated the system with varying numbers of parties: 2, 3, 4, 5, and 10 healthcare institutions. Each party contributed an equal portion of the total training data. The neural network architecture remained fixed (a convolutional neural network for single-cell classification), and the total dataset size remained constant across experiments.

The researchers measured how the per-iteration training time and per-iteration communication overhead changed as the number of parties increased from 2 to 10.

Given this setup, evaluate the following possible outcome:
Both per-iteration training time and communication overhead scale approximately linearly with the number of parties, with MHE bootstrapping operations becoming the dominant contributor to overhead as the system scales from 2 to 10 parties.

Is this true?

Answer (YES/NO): NO